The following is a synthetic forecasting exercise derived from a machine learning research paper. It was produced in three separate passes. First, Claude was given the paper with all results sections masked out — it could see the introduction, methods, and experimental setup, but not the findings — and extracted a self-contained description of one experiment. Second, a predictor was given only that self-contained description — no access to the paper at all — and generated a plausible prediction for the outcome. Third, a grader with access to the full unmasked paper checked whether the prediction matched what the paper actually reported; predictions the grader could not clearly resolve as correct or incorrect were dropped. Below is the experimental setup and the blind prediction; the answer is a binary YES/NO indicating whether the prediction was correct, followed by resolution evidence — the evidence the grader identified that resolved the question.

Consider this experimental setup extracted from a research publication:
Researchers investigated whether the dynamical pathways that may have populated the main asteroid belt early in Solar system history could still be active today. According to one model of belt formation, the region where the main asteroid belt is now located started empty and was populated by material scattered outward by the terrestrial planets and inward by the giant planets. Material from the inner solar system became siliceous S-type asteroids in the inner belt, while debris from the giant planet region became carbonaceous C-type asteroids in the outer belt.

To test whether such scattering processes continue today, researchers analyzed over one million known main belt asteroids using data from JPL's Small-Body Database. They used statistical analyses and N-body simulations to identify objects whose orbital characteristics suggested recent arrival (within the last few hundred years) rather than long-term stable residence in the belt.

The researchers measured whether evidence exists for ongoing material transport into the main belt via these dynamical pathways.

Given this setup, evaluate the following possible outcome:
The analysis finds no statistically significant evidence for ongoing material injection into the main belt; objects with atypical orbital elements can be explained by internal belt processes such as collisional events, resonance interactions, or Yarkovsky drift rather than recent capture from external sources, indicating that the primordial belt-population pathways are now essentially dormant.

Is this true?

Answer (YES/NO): NO